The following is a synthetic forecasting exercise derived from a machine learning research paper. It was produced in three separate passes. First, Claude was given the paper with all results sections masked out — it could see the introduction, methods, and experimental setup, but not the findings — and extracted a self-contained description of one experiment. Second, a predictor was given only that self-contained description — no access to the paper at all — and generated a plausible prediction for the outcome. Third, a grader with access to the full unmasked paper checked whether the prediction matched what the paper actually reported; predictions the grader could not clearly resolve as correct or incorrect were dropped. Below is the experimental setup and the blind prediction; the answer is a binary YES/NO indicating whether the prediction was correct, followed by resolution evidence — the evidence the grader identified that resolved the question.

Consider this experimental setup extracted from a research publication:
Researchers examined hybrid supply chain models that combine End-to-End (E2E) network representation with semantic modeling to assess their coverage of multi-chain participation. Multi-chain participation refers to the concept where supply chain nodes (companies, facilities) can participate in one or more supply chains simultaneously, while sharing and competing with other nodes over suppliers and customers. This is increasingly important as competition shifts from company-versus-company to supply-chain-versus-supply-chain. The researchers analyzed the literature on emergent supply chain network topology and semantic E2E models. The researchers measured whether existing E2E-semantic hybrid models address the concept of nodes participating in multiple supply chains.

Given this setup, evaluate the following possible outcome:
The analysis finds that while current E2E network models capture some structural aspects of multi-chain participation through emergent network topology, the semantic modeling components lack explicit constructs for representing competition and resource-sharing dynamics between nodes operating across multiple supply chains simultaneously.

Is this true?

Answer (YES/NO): NO